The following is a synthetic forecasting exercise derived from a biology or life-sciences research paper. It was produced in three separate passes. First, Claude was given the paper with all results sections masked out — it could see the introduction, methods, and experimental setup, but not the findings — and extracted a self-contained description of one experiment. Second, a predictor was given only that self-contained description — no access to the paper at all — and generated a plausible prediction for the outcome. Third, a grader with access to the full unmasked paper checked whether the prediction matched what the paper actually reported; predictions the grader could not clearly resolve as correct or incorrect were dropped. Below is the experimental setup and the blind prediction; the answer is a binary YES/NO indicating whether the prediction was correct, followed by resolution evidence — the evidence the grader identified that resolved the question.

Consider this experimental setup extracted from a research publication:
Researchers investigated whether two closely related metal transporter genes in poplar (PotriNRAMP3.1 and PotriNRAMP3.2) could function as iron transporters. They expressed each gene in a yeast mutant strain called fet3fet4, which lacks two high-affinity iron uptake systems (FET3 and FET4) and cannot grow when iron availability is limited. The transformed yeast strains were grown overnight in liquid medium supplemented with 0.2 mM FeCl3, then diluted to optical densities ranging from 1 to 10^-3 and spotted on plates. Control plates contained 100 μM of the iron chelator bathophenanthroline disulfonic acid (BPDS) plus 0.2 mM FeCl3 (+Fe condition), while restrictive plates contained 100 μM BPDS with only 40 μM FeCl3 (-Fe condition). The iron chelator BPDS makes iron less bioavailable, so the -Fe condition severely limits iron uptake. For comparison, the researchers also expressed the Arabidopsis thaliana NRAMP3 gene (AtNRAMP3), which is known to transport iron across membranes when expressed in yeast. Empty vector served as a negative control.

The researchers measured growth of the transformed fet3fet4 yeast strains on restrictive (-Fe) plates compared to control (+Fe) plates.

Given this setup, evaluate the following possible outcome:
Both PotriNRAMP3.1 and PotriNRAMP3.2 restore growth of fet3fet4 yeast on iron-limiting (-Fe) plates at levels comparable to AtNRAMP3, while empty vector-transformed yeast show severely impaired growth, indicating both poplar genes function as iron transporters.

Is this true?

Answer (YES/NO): NO